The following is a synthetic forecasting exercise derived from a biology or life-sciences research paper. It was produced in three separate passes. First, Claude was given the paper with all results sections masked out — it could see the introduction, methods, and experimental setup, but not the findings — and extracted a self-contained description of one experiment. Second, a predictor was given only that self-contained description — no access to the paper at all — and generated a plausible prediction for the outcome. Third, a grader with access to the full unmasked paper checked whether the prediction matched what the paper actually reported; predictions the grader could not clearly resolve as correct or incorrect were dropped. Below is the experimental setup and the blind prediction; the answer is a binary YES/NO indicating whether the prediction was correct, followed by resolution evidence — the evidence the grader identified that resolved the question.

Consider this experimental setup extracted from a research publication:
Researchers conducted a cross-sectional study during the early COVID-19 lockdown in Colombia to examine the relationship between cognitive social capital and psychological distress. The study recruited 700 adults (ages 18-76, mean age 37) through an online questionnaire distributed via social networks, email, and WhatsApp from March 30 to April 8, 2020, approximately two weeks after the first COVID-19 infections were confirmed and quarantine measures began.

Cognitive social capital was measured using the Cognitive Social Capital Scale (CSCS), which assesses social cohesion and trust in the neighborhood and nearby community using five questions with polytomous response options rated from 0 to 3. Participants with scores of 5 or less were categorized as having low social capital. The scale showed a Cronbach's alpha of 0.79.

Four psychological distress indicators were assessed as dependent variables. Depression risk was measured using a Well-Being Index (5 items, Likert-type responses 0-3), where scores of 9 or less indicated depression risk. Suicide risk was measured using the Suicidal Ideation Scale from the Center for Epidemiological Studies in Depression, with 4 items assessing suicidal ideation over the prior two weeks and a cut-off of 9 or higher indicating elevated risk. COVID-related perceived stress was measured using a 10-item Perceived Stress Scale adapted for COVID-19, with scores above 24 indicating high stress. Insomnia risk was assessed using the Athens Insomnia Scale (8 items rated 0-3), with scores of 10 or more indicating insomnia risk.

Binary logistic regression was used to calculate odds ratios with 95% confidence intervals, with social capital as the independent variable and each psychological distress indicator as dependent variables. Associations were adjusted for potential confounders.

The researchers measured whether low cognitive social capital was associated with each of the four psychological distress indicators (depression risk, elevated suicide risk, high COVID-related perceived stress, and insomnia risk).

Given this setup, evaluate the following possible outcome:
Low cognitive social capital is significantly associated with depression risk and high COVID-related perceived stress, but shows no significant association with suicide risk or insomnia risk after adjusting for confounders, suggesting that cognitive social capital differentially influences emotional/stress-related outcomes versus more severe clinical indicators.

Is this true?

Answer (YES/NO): NO